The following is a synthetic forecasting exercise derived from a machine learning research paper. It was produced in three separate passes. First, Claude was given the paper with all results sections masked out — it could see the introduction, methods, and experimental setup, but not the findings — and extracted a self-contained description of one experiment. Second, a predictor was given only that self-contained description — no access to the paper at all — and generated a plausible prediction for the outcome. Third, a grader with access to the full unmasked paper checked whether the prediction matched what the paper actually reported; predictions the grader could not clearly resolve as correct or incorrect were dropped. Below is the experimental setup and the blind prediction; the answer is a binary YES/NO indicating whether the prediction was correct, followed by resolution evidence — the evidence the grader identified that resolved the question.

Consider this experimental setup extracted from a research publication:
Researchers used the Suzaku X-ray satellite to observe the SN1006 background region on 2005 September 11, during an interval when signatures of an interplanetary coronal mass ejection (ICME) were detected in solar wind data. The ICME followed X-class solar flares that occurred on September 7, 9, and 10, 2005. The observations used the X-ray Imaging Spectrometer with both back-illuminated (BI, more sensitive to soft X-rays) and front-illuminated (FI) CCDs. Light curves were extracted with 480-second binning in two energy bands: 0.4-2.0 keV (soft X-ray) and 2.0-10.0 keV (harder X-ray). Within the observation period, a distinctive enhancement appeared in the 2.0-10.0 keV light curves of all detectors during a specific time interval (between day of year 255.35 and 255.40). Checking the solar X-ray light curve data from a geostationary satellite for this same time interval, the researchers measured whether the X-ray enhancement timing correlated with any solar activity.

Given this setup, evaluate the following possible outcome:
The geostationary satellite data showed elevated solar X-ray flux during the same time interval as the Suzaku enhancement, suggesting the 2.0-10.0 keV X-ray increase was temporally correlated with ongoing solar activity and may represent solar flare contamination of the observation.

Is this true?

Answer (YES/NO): YES